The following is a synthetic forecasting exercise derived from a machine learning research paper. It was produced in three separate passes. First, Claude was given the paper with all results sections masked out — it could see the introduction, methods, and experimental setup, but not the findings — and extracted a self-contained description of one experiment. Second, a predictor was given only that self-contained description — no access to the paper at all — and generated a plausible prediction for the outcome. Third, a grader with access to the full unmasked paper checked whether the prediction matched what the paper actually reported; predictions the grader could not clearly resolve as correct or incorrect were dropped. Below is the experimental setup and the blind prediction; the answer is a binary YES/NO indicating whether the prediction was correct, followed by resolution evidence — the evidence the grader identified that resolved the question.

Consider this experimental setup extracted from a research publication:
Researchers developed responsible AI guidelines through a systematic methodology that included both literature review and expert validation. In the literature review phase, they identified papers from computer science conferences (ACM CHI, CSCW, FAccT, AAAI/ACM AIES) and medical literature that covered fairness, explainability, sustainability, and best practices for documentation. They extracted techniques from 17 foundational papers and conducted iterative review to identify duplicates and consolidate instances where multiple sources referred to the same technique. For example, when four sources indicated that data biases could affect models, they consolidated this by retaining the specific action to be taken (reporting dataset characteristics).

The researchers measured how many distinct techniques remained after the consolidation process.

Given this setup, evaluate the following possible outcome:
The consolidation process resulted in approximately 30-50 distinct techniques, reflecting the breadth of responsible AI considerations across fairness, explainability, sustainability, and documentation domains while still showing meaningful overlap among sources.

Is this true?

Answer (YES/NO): NO